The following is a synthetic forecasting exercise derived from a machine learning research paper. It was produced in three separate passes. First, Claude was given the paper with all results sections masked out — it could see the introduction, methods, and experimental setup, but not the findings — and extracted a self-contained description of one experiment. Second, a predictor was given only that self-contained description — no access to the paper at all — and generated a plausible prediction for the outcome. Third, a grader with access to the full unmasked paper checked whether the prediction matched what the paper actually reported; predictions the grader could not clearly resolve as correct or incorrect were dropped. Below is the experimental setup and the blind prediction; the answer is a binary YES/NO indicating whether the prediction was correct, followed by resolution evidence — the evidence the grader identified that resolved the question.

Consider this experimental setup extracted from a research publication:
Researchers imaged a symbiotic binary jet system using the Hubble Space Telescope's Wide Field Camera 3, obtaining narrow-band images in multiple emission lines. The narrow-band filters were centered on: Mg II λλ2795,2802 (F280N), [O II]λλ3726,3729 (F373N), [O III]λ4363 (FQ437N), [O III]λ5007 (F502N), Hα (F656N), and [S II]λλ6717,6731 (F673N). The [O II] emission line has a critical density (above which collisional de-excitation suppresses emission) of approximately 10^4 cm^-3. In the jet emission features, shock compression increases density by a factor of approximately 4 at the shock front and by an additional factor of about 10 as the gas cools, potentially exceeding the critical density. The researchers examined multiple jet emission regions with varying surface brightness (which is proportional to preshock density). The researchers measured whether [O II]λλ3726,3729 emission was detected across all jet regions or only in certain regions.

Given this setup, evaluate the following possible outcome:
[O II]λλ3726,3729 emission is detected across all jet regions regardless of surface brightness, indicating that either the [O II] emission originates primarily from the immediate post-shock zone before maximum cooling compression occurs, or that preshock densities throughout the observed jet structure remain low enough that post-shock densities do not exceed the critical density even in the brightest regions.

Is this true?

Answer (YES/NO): NO